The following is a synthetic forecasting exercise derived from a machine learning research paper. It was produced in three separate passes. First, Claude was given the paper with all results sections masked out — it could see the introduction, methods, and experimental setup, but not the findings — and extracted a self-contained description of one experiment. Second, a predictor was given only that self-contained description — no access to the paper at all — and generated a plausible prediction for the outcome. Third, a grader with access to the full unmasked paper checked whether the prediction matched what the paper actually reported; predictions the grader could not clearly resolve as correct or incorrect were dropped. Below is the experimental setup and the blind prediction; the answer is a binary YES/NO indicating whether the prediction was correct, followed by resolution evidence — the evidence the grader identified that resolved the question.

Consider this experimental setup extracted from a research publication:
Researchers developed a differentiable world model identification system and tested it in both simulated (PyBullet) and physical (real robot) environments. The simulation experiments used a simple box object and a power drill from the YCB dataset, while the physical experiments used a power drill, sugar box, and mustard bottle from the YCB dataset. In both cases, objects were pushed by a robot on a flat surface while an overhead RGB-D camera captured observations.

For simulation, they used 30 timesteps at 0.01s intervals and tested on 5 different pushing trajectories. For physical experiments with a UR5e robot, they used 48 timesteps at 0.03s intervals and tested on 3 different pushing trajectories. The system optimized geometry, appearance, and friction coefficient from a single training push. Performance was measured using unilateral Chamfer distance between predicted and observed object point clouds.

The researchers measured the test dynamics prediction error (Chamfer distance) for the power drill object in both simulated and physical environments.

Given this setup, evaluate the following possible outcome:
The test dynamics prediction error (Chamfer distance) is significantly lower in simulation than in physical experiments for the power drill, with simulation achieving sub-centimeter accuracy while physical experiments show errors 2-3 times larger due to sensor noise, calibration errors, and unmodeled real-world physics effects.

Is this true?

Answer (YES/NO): NO